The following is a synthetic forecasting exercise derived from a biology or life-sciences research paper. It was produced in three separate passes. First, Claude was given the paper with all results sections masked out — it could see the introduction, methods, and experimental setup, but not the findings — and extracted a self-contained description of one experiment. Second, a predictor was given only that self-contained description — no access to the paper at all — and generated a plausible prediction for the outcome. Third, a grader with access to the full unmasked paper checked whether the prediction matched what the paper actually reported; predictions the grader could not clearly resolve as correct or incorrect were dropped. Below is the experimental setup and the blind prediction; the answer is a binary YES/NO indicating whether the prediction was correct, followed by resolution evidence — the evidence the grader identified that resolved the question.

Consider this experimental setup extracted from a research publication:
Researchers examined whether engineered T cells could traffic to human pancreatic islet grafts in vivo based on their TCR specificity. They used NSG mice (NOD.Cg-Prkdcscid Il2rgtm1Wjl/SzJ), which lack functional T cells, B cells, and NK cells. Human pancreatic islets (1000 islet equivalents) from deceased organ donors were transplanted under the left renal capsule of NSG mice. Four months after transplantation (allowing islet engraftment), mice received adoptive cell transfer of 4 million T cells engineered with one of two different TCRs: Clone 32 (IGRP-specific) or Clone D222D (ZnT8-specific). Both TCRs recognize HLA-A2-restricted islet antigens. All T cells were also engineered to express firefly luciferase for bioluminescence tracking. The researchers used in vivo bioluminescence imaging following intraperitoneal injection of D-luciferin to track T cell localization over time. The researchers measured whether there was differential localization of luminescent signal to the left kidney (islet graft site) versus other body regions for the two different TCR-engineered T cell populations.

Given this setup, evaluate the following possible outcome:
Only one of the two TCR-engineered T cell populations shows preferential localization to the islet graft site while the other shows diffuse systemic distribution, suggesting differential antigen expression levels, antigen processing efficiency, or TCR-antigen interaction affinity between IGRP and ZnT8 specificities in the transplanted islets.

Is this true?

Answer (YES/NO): NO